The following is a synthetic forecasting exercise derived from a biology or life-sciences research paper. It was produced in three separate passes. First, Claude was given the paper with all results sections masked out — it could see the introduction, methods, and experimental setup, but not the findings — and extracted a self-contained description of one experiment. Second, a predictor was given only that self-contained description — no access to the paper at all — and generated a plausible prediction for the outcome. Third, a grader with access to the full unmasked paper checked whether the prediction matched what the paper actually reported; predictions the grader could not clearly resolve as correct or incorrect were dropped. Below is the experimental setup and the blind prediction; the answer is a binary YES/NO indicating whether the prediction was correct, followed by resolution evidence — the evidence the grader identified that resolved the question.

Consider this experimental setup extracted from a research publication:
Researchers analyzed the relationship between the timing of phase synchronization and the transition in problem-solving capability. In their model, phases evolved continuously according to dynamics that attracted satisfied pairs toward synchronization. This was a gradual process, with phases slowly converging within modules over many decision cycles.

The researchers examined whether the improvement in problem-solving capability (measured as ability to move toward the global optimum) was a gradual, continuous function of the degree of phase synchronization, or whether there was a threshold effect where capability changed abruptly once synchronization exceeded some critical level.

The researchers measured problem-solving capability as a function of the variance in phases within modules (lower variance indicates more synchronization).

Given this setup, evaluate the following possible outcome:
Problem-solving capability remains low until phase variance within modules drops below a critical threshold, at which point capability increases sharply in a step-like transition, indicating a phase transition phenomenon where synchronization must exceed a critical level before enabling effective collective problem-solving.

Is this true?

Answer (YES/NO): YES